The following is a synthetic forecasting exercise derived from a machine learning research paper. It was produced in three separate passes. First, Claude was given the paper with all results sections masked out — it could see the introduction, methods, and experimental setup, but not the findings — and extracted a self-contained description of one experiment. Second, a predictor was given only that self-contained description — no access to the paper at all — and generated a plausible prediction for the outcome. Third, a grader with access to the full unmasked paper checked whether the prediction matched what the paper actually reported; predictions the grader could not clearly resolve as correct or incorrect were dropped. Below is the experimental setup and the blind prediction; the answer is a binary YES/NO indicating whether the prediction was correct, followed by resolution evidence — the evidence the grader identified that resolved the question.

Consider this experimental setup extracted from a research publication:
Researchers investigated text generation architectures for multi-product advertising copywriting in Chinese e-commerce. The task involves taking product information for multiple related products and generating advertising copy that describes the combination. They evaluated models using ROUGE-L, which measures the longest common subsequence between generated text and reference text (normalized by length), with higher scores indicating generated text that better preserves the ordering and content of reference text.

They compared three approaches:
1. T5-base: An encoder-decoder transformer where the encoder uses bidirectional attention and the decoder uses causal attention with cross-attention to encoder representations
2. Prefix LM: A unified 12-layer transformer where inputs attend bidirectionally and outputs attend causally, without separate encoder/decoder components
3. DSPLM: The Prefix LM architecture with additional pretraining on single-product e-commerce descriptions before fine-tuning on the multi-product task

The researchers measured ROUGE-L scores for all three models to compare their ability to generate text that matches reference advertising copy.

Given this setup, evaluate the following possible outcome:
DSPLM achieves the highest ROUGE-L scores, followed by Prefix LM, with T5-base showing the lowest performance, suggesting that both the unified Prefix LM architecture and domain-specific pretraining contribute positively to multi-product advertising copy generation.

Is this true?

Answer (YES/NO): YES